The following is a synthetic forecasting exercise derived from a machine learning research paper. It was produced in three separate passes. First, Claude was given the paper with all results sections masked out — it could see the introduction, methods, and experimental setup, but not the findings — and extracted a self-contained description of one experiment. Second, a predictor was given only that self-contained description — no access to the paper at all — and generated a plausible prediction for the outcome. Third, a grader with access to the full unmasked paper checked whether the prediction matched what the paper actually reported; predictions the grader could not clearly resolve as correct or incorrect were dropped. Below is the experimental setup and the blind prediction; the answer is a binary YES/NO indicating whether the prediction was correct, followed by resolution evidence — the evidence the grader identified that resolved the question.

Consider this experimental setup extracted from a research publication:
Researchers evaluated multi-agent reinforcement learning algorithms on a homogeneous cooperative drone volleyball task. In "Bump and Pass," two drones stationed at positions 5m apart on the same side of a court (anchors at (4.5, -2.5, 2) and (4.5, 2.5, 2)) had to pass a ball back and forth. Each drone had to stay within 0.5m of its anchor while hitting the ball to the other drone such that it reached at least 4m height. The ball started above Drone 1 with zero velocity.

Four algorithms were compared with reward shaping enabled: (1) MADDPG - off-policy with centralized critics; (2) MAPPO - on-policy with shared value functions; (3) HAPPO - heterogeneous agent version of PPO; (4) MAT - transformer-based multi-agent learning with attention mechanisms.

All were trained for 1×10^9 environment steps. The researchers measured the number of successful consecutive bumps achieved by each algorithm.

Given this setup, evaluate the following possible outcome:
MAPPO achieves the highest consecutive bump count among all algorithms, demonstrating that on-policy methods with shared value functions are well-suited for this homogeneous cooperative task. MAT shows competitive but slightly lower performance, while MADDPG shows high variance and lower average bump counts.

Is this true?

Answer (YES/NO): NO